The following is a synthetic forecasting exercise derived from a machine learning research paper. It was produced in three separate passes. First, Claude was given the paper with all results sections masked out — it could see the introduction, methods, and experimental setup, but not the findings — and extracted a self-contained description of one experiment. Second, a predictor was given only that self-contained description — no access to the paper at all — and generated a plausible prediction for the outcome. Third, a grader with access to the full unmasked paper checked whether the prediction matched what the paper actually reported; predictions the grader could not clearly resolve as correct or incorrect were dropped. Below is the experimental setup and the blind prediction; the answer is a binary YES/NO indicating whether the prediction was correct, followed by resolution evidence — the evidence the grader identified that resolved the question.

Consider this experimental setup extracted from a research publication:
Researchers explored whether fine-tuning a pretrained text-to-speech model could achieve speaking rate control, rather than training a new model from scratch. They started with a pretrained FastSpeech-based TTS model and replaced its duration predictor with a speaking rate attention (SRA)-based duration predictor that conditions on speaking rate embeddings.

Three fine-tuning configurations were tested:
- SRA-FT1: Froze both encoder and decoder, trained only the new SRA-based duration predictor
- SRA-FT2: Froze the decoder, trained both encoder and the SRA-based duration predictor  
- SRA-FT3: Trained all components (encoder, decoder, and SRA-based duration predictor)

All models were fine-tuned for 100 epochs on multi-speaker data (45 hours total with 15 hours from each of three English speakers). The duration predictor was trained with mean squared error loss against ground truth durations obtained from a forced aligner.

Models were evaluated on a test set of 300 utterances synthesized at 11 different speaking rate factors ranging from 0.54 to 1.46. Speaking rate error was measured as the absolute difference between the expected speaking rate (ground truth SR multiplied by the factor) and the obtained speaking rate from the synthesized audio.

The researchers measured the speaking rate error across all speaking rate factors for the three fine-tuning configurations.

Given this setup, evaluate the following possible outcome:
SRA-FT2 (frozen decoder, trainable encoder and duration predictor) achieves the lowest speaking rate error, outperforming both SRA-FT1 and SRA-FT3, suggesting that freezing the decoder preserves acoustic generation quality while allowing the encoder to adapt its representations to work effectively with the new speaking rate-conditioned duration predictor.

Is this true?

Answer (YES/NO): NO